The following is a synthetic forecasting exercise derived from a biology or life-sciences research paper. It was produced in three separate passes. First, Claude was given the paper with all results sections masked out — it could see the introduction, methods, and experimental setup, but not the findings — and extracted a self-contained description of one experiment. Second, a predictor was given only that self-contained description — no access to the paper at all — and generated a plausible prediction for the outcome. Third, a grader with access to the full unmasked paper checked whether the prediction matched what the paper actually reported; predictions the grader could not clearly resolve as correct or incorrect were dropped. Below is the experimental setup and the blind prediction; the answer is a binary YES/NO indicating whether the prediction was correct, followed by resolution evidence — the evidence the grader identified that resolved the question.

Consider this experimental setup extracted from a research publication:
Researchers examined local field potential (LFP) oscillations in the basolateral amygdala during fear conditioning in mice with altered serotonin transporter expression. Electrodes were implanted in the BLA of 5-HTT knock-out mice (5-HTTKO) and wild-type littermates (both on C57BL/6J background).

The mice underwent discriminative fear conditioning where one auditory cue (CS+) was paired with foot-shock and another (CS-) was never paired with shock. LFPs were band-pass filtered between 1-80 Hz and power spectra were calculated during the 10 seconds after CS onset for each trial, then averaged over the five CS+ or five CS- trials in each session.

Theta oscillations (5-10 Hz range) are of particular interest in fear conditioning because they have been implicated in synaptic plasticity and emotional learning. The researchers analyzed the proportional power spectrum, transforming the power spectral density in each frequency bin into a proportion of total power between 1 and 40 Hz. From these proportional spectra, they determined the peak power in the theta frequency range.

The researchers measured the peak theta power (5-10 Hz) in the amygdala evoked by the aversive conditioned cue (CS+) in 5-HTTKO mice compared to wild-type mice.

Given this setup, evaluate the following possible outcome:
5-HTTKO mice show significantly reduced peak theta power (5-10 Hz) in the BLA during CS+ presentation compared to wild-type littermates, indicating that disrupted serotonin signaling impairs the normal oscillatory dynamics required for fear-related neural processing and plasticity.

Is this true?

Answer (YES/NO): NO